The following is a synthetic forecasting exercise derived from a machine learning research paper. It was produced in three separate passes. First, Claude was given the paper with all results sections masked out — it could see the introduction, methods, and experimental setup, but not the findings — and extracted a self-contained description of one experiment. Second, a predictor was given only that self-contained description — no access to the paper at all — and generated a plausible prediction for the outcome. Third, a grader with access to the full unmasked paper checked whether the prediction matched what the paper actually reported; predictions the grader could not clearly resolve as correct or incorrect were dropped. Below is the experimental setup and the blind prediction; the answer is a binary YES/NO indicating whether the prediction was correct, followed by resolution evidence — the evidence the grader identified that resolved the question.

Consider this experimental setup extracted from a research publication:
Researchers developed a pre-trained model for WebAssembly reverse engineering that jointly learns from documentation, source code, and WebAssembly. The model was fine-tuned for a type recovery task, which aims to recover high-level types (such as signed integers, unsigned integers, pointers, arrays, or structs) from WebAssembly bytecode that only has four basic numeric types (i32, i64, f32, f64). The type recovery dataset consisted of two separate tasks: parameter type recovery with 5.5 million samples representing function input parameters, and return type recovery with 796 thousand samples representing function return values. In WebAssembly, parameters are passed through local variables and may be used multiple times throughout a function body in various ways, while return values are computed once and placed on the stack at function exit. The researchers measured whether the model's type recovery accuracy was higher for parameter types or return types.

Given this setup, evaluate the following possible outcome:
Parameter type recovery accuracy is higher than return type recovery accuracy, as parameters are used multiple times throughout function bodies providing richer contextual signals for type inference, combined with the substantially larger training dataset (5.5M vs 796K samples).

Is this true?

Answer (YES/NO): NO